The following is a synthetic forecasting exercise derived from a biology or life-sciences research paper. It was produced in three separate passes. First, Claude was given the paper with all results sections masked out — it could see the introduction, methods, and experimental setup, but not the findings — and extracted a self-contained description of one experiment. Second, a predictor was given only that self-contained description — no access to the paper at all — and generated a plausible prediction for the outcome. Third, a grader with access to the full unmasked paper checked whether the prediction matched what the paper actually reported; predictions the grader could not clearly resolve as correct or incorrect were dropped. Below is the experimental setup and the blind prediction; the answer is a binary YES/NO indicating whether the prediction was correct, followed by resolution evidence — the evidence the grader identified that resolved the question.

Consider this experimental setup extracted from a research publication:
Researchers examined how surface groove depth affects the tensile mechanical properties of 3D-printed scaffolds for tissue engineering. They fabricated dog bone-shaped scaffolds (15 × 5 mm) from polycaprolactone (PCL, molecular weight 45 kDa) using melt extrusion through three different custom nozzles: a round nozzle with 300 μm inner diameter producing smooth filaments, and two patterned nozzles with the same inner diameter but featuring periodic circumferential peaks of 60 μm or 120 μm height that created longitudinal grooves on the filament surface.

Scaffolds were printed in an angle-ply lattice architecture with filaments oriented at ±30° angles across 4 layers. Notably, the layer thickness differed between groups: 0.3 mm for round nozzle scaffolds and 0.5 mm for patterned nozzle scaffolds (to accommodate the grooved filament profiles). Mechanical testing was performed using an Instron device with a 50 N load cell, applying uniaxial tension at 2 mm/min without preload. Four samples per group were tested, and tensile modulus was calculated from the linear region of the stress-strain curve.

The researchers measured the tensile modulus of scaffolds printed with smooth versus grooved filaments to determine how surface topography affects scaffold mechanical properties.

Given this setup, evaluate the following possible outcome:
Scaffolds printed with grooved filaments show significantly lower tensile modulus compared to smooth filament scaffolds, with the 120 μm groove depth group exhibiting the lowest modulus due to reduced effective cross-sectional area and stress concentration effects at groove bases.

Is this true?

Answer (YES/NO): NO